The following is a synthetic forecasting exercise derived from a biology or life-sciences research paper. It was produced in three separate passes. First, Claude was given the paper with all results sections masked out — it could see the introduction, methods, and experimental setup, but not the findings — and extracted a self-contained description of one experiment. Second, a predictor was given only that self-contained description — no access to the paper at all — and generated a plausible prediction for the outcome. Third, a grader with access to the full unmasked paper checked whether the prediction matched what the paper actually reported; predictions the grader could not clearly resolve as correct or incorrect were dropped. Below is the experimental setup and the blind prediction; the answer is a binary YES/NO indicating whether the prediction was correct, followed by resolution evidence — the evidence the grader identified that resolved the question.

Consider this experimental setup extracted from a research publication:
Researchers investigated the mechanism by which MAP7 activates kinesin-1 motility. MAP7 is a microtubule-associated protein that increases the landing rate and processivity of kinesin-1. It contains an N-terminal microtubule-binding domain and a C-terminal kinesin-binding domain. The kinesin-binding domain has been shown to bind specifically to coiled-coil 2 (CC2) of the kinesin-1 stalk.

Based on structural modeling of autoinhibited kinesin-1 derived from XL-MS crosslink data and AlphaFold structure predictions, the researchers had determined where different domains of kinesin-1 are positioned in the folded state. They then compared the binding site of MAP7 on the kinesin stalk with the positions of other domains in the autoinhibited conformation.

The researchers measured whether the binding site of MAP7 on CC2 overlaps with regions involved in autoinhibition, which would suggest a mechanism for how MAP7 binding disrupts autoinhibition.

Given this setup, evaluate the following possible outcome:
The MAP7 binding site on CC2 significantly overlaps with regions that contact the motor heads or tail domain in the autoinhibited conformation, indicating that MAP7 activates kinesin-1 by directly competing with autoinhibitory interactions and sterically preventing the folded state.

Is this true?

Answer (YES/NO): YES